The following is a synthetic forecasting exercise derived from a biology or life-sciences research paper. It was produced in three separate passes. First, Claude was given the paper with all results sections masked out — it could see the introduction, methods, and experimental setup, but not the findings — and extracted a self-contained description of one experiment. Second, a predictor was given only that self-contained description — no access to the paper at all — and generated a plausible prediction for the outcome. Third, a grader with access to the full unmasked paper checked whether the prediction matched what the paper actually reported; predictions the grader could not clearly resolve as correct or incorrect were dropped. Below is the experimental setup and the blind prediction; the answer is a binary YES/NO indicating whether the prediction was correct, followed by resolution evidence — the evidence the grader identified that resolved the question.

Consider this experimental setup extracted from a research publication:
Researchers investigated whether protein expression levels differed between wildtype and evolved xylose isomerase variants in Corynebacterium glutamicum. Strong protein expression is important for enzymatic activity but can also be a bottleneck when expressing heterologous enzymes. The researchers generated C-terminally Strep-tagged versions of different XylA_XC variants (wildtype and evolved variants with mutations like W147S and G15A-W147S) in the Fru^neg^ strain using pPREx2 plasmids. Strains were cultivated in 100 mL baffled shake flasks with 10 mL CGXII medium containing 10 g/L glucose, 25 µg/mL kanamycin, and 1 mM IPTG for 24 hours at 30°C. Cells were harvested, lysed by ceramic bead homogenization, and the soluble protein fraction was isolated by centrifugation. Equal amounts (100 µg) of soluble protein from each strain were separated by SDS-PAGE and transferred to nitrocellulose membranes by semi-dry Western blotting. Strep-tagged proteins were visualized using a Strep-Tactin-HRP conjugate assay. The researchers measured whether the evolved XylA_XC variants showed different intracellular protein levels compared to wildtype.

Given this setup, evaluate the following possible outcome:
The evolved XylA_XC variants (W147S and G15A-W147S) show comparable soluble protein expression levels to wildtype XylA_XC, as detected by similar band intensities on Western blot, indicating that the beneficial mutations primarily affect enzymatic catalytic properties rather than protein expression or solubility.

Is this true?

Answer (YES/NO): NO